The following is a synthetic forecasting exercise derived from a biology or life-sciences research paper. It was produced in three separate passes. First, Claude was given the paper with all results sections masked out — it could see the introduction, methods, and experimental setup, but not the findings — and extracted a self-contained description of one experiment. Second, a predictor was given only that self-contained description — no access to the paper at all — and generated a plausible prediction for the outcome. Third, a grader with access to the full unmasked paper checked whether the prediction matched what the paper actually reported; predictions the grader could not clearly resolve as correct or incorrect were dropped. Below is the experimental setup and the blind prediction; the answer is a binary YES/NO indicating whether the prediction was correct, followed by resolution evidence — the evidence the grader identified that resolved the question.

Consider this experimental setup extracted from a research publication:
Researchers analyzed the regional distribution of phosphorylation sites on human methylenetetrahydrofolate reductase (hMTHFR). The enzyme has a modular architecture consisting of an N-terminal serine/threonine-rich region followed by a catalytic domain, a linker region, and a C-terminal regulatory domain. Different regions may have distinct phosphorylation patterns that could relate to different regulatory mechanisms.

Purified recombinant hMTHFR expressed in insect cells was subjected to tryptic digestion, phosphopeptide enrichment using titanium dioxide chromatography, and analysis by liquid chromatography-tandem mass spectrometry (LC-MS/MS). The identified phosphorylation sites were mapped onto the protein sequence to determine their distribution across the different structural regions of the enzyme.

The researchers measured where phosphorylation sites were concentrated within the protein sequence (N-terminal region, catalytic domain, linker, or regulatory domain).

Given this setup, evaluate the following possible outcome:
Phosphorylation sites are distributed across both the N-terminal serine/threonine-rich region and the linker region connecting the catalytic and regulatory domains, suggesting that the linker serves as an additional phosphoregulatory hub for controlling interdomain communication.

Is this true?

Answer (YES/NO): YES